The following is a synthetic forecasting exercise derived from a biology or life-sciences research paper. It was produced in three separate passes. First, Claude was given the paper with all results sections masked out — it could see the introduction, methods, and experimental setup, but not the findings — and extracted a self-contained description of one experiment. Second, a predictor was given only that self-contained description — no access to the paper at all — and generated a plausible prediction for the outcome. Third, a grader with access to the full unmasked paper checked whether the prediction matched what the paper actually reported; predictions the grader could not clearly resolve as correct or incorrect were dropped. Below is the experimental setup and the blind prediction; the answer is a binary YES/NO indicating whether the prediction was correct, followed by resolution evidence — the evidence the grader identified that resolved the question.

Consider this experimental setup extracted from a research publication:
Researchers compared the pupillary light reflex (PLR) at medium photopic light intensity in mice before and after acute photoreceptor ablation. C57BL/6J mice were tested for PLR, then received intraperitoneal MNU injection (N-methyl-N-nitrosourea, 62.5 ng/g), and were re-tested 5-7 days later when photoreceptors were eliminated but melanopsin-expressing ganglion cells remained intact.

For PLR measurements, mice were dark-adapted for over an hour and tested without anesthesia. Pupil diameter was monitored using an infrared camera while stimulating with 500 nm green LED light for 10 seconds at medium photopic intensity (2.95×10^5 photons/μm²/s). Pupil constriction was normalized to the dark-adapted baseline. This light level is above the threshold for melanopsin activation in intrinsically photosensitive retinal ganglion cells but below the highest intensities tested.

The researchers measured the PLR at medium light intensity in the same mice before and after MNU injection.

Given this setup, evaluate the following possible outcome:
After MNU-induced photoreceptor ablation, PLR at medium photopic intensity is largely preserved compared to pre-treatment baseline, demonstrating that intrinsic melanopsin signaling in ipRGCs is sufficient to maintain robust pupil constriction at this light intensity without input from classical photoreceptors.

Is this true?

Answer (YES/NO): NO